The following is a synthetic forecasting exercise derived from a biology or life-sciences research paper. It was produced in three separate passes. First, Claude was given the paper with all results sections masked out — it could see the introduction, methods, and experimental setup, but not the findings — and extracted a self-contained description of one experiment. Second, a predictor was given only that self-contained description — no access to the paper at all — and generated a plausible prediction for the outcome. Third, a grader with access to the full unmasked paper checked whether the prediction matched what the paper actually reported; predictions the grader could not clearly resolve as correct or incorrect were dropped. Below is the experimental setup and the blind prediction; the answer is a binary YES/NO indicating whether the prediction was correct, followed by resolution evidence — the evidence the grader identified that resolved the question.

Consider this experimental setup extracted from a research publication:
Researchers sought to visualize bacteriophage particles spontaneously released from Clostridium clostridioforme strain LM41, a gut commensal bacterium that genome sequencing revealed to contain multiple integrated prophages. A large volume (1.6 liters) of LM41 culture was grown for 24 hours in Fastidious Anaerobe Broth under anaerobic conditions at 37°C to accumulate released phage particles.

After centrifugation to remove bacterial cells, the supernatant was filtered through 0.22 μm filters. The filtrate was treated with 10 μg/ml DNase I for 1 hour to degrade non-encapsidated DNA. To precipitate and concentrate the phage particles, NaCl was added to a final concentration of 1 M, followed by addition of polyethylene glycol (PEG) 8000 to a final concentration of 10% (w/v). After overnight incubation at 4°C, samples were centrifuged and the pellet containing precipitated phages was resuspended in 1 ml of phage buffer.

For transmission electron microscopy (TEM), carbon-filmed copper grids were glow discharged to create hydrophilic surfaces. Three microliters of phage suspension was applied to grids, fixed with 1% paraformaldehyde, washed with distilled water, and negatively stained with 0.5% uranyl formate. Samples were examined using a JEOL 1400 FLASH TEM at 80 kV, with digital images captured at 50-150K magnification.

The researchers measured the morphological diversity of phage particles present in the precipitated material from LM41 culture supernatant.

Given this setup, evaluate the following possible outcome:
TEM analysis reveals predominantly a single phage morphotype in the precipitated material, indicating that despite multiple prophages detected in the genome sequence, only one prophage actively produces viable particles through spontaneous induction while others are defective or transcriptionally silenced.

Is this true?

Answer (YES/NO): NO